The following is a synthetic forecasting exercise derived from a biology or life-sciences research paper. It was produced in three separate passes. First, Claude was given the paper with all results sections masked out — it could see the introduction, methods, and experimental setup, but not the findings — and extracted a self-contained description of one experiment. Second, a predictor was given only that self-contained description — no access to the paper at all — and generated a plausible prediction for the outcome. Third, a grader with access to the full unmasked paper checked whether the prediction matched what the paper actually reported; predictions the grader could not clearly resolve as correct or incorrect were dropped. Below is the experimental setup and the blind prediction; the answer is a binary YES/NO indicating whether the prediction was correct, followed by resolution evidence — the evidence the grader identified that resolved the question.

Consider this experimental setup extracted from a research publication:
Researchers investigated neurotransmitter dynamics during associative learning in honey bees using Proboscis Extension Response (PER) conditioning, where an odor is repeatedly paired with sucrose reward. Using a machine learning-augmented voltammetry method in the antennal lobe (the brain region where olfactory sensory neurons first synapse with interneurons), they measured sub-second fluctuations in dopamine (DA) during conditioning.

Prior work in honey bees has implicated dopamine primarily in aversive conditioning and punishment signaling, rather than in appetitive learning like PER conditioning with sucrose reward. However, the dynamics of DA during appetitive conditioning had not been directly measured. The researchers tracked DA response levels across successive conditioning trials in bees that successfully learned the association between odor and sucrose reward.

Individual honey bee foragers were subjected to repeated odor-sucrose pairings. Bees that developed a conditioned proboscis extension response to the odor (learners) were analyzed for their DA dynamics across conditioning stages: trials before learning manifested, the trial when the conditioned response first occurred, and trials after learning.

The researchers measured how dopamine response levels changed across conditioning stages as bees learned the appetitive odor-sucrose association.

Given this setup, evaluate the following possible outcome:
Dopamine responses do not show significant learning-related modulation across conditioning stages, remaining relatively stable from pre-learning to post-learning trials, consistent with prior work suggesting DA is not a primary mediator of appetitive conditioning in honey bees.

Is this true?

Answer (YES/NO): NO